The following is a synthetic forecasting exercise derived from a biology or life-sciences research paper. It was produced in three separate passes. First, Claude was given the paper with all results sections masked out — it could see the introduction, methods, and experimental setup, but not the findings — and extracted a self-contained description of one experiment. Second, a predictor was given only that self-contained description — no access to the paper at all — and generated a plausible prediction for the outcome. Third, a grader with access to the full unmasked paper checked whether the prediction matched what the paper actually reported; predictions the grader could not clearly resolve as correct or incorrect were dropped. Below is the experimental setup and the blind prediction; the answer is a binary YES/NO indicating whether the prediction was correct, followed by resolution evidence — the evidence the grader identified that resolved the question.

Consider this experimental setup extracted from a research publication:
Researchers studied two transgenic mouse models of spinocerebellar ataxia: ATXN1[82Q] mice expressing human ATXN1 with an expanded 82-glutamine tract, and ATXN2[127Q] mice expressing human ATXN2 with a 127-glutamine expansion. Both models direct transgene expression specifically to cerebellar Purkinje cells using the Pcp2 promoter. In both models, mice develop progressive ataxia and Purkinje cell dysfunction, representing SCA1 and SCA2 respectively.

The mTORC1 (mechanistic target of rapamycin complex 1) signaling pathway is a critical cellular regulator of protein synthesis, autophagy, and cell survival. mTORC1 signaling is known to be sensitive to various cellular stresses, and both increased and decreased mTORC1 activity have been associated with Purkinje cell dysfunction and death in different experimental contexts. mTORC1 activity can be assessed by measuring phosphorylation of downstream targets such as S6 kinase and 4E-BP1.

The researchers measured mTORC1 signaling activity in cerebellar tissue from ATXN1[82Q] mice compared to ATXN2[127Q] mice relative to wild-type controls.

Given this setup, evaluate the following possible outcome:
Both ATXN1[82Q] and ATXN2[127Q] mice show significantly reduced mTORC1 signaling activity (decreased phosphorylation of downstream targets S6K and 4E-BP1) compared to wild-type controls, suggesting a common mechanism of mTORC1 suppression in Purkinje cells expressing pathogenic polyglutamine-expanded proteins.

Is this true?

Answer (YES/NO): NO